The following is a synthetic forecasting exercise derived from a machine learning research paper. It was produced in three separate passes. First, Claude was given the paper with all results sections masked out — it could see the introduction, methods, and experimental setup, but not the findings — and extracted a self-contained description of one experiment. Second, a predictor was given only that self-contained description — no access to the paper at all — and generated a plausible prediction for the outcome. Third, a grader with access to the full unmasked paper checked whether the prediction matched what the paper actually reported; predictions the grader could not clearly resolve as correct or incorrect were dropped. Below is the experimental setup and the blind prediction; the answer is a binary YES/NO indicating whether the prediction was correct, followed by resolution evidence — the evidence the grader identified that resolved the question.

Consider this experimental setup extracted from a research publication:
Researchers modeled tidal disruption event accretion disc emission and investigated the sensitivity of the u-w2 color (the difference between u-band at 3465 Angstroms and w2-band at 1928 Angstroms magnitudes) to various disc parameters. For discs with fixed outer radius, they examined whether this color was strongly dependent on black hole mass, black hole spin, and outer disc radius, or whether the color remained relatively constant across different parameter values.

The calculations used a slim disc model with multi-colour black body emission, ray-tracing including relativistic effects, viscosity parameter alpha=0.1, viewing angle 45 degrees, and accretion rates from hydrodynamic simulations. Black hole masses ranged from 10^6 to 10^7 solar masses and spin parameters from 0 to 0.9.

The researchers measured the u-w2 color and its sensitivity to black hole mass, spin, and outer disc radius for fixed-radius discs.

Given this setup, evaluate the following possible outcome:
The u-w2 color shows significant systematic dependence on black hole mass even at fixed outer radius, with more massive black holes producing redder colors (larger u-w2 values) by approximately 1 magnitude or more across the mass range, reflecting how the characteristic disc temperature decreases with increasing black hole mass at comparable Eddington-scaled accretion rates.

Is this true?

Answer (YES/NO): NO